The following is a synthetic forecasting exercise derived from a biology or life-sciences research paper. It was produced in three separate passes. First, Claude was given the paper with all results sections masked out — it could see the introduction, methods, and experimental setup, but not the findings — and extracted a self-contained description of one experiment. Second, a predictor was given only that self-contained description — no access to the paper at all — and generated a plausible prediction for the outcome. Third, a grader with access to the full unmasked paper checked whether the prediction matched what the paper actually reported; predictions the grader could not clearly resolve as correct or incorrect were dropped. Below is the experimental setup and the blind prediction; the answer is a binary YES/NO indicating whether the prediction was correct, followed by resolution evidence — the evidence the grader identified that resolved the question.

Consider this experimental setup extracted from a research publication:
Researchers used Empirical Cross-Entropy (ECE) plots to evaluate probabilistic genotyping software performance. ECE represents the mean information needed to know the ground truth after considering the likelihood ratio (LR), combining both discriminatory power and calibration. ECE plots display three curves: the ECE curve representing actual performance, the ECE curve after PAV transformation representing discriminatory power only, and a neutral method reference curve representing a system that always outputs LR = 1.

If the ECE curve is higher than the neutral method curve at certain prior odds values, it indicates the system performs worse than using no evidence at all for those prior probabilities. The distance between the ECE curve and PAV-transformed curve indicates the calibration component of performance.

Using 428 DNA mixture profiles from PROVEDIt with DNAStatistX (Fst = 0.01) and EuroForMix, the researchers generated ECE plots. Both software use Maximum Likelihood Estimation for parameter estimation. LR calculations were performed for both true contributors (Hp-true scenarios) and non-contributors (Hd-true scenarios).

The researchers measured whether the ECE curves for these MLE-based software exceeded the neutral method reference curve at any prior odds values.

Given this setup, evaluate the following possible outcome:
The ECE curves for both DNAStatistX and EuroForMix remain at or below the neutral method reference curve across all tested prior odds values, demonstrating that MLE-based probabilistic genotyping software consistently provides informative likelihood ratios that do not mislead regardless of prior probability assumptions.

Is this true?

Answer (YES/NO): YES